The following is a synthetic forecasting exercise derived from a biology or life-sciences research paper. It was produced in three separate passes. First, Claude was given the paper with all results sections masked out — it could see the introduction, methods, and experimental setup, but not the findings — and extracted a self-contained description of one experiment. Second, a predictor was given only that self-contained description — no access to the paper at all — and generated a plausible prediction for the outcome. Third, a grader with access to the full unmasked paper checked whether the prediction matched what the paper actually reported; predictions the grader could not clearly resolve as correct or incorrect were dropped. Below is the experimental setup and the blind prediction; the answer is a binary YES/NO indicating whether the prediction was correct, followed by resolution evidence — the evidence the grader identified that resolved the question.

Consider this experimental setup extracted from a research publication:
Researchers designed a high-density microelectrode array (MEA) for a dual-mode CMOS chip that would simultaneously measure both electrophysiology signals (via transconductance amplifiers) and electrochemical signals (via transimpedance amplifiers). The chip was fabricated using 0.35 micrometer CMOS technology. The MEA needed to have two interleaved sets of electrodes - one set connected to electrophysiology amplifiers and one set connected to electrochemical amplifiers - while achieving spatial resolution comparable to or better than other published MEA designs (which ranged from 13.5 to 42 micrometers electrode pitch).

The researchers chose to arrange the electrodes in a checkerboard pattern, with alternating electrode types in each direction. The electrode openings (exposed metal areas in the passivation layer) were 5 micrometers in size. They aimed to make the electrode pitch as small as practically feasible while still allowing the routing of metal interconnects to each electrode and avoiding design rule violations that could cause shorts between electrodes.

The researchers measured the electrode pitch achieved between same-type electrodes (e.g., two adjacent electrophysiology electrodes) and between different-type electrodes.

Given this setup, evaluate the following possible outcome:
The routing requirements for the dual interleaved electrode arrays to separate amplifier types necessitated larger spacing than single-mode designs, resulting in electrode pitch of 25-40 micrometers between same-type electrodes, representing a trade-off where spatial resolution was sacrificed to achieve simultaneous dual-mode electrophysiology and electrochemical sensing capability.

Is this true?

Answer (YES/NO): NO